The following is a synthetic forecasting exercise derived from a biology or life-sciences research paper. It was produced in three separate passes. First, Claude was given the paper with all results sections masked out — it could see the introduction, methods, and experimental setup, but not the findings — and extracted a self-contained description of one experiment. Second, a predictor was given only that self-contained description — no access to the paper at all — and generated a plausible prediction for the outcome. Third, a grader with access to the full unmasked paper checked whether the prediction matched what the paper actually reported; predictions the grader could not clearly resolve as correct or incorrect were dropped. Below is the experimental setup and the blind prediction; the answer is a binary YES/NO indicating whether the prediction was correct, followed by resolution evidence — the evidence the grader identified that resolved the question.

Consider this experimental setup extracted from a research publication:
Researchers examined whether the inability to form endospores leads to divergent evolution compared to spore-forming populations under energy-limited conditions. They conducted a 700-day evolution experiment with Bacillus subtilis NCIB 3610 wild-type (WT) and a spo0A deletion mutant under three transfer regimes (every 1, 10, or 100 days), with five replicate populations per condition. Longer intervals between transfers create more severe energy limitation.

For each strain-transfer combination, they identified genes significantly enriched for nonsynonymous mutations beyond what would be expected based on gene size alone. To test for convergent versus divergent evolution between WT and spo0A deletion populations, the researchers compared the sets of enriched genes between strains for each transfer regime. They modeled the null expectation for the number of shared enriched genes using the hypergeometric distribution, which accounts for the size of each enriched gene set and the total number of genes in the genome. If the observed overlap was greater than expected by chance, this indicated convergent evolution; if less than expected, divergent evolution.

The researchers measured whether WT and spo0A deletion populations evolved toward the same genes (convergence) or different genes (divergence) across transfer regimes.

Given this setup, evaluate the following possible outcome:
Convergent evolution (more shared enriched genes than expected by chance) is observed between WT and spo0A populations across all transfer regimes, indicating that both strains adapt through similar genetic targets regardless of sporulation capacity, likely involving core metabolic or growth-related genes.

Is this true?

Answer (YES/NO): NO